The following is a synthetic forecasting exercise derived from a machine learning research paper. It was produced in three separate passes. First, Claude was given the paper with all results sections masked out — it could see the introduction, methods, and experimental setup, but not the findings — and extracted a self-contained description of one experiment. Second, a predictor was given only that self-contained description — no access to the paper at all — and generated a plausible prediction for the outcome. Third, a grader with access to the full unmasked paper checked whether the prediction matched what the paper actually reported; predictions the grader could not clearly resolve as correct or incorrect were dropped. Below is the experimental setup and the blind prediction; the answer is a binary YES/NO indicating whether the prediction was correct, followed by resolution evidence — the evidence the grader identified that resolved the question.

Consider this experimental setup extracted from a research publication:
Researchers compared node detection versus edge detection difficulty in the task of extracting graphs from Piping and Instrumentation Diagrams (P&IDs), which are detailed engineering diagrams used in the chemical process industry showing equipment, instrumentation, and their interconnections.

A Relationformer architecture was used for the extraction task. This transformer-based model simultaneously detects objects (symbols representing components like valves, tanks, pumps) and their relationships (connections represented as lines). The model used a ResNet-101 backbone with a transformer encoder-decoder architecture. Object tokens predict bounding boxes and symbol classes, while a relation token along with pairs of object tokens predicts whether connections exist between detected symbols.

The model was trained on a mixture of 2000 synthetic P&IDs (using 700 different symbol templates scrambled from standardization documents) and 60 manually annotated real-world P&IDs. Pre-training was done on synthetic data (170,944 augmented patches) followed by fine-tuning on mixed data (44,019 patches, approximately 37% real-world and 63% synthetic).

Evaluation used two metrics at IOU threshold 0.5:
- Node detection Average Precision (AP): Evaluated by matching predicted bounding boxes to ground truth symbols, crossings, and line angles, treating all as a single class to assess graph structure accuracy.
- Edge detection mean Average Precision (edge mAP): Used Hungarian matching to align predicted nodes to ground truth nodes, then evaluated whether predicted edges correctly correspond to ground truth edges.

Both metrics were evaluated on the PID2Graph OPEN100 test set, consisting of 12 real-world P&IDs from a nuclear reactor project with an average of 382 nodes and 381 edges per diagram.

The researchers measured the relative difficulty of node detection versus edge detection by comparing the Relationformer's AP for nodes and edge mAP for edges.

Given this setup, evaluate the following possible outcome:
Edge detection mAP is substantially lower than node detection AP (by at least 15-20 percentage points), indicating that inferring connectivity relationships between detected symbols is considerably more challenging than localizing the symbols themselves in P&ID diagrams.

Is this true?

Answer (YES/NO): NO